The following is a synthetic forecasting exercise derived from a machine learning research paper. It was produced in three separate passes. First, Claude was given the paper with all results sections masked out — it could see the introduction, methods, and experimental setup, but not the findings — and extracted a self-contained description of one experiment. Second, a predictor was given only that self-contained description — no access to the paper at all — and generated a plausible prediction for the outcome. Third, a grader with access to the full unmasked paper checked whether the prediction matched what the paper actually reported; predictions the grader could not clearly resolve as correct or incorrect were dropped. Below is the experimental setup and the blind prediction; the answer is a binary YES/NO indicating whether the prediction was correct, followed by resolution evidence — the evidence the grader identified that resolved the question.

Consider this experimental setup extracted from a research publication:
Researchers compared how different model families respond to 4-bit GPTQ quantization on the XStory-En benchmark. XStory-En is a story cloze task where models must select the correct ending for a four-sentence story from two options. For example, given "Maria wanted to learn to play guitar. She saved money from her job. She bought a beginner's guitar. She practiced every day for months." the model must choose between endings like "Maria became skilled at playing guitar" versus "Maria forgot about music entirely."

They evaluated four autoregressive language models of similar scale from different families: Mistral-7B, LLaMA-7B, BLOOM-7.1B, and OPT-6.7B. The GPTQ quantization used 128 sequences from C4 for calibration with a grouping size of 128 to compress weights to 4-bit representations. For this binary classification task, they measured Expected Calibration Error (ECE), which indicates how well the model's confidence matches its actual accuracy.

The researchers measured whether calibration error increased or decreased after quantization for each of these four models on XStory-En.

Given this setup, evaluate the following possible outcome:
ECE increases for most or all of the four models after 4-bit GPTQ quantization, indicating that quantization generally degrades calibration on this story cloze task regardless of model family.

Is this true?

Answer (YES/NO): NO